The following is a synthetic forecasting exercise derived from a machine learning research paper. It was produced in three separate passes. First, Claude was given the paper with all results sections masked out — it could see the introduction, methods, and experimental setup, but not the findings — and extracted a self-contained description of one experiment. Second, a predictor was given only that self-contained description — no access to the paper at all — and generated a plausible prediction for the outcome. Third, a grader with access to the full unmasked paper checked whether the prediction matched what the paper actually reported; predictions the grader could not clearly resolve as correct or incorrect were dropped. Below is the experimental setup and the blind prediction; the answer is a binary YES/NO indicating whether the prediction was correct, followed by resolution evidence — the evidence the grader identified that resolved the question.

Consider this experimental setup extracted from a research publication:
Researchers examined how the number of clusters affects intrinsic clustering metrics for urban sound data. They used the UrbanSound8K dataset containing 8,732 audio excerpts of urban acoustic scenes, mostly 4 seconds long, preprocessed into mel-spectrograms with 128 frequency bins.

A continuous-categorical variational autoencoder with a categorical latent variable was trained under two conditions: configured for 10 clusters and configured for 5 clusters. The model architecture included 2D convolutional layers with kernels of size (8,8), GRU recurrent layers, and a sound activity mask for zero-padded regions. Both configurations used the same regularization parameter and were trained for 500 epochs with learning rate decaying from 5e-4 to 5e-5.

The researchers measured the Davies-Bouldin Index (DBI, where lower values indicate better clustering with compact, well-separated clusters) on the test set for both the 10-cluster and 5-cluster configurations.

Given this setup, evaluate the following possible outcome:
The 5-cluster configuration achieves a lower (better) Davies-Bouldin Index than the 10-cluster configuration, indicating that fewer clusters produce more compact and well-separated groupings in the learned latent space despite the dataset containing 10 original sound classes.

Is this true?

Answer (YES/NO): YES